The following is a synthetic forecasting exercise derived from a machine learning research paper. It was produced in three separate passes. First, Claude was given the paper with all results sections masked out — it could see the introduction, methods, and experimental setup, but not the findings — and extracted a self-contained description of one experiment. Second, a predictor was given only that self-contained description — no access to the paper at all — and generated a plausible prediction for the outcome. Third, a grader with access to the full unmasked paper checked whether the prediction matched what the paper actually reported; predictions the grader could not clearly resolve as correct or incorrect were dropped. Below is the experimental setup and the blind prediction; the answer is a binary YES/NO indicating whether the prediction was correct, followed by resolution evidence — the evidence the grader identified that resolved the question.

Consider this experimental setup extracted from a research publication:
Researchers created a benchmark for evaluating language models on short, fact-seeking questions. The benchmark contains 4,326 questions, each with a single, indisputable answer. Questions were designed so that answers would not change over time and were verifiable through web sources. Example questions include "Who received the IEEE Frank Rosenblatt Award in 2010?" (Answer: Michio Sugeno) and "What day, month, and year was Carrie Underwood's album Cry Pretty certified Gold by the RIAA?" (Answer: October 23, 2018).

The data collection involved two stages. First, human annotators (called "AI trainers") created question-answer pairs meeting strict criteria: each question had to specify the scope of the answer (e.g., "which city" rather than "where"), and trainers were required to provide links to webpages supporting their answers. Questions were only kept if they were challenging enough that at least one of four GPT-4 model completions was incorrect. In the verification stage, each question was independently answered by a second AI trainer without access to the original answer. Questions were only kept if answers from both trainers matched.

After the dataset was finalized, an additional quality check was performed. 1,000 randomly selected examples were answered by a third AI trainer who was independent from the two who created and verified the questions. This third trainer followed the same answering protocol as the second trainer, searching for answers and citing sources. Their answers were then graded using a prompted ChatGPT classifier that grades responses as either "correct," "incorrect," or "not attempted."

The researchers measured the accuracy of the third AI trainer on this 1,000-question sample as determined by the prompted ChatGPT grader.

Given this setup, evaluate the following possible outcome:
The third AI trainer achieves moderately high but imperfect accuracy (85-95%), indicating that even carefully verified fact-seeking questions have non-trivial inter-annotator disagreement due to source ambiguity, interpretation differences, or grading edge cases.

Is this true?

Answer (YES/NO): YES